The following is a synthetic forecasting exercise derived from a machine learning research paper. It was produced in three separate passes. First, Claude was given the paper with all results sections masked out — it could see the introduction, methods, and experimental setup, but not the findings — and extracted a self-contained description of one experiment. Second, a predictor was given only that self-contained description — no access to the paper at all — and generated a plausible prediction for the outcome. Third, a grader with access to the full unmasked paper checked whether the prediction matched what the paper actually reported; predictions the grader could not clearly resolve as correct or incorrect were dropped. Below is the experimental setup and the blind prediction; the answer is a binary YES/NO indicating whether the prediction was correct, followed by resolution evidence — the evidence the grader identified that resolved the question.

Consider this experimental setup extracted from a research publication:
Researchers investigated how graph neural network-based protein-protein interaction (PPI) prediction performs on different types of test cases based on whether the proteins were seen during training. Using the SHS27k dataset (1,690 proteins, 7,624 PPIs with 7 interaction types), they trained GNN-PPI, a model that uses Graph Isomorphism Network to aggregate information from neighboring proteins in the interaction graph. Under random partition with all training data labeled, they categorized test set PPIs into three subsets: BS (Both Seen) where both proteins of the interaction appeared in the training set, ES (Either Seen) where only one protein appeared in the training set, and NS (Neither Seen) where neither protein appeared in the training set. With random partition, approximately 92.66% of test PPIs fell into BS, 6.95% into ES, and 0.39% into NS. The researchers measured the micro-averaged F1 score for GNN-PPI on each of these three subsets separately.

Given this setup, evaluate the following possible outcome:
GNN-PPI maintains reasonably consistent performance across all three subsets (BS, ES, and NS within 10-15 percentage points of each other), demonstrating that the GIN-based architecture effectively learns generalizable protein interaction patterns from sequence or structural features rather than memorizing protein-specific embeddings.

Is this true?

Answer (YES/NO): NO